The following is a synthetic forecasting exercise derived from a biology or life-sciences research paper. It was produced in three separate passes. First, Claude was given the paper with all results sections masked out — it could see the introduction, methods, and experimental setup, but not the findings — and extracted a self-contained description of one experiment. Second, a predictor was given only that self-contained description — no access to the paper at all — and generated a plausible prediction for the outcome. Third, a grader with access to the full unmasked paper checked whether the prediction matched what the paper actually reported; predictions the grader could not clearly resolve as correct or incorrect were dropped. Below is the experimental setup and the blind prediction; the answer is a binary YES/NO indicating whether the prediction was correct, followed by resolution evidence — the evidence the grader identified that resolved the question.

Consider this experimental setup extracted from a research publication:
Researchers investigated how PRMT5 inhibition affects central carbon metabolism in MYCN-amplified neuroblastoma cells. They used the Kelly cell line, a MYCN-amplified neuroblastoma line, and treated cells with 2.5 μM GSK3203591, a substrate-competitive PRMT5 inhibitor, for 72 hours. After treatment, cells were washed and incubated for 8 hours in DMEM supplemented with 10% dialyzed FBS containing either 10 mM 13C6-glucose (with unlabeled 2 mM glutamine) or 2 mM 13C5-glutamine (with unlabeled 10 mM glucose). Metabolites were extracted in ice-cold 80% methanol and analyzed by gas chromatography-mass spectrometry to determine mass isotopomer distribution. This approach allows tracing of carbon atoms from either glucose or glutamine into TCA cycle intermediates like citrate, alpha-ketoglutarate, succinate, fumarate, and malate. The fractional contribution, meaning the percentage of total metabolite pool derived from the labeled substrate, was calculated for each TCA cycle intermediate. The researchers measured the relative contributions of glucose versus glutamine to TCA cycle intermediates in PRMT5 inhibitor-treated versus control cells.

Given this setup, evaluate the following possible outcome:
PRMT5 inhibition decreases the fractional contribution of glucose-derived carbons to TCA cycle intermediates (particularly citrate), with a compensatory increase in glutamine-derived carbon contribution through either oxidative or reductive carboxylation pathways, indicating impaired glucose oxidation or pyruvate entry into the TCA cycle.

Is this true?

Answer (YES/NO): NO